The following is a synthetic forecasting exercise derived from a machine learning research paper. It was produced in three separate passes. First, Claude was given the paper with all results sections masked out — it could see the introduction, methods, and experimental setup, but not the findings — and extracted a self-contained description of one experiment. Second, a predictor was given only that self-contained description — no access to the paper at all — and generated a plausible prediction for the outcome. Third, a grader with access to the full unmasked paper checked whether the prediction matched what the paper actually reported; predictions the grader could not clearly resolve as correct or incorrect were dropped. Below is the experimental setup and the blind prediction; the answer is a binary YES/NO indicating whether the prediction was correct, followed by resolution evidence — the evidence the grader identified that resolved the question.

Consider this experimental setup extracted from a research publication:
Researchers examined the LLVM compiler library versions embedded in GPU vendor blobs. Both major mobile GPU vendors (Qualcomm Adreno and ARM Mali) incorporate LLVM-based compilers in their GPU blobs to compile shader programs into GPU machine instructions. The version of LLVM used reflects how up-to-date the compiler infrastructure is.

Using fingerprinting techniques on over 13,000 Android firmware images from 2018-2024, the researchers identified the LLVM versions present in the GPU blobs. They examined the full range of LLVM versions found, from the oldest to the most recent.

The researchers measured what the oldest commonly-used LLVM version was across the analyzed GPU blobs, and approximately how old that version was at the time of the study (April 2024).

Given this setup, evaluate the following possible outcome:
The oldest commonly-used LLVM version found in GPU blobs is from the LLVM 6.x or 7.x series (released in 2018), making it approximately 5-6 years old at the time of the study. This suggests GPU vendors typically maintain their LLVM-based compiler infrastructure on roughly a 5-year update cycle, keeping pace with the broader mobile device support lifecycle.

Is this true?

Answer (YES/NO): NO